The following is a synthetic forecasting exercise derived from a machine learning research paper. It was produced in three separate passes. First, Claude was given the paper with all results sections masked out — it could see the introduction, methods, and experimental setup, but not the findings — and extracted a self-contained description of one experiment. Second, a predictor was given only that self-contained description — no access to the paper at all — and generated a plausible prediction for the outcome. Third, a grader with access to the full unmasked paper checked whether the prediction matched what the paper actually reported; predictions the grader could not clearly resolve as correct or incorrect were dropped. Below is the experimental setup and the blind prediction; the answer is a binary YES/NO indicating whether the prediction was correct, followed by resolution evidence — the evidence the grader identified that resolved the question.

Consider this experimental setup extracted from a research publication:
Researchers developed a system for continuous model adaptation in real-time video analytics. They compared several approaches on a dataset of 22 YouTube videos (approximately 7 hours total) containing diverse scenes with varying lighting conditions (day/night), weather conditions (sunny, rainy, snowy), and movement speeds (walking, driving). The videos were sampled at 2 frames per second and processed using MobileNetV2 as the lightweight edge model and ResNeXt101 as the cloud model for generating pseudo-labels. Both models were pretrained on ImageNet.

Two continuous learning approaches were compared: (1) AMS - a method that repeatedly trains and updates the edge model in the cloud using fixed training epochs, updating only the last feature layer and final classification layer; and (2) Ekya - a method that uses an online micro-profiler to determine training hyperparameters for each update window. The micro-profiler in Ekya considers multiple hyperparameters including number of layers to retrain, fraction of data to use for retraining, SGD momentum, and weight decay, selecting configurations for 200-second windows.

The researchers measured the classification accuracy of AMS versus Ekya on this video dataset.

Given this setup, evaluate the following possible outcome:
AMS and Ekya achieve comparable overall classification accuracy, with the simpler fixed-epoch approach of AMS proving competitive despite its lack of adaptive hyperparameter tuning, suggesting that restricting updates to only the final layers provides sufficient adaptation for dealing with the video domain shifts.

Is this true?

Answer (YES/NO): YES